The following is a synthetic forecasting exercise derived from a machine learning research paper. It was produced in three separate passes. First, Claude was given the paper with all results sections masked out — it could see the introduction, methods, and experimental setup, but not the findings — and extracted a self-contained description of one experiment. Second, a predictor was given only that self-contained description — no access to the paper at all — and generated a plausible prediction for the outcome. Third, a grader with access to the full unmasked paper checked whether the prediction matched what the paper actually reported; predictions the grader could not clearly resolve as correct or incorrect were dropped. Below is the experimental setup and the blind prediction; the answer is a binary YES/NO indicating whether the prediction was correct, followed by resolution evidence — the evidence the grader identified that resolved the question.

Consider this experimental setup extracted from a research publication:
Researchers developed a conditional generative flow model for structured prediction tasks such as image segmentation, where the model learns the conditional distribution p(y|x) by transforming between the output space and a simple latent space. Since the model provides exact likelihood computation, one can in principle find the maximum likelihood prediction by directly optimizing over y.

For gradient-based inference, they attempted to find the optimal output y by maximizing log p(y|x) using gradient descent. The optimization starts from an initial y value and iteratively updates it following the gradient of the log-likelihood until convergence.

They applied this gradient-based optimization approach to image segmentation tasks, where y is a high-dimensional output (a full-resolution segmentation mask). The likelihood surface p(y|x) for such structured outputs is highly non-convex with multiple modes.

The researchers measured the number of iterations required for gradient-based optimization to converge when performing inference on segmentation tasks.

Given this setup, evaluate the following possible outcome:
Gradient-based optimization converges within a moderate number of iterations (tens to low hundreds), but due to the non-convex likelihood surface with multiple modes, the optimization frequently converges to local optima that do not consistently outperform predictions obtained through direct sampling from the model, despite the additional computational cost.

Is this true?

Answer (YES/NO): NO